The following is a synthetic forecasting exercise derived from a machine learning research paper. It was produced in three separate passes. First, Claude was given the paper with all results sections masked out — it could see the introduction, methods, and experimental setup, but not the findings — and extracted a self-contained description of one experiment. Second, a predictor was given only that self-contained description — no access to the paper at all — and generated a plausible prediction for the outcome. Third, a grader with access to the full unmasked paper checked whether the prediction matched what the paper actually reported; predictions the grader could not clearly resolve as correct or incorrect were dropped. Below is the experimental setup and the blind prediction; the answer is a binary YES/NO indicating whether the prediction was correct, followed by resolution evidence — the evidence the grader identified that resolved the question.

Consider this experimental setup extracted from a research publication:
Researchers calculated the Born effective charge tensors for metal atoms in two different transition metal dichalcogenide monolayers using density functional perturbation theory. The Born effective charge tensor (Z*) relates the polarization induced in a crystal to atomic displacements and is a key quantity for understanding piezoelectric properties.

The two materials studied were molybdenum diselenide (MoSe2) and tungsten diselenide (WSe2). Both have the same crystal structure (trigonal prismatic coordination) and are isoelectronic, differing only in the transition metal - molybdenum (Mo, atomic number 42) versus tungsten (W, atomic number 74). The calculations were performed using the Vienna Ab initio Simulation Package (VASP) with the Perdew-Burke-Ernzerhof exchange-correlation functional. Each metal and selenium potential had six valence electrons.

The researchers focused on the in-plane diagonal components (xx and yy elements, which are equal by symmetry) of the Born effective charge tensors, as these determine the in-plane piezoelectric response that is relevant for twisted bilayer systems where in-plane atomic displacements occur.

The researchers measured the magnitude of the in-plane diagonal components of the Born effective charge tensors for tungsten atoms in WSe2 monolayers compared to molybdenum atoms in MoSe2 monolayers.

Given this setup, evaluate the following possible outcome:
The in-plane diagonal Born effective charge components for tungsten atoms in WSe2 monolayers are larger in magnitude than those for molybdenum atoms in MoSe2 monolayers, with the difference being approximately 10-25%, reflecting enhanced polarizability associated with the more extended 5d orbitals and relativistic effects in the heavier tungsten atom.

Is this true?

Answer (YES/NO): NO